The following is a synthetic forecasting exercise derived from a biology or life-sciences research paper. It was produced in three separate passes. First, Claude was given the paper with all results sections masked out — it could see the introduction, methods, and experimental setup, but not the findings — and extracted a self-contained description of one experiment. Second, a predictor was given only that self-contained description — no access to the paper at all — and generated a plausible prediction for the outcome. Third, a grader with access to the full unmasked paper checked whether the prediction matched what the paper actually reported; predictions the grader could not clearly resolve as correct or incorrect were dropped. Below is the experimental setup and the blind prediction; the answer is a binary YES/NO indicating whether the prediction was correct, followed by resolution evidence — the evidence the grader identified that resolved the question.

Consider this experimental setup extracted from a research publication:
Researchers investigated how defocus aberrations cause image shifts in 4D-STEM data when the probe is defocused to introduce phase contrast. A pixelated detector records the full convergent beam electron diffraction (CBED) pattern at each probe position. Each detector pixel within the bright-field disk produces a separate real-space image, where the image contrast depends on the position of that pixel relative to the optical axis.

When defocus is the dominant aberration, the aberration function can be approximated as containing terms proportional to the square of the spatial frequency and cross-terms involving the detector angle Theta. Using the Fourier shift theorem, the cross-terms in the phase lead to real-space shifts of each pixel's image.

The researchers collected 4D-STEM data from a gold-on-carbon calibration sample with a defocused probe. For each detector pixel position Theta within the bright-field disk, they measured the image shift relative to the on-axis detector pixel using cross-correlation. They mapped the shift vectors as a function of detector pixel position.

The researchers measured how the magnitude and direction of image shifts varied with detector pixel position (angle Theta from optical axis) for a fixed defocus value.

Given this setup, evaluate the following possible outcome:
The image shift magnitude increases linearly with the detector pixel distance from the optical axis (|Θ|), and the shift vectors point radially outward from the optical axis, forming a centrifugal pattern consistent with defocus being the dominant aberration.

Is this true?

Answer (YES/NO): YES